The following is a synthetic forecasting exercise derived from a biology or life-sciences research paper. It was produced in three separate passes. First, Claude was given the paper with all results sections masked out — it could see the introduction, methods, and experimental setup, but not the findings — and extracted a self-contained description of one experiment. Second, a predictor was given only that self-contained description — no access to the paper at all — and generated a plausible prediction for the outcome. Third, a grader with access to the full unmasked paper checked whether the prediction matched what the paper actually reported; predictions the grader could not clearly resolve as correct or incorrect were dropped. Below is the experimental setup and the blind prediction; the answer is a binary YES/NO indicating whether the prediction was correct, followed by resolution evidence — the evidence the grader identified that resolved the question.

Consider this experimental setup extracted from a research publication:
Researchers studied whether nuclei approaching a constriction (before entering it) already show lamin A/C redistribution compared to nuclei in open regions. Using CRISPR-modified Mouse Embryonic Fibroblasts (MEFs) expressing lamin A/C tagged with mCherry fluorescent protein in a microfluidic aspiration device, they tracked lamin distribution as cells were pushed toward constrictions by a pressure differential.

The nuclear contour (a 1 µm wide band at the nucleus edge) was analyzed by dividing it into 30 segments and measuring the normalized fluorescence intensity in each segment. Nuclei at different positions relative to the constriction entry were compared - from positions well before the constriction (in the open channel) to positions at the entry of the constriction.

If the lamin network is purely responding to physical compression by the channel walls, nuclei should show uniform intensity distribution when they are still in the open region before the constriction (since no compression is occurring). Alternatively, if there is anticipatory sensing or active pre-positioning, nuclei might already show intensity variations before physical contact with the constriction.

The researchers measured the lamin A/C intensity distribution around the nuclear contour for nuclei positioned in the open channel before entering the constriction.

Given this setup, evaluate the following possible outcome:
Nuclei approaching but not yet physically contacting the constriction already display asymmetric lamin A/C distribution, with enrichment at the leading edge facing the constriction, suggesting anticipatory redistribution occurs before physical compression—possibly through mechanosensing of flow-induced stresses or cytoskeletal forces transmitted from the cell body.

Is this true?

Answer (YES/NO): NO